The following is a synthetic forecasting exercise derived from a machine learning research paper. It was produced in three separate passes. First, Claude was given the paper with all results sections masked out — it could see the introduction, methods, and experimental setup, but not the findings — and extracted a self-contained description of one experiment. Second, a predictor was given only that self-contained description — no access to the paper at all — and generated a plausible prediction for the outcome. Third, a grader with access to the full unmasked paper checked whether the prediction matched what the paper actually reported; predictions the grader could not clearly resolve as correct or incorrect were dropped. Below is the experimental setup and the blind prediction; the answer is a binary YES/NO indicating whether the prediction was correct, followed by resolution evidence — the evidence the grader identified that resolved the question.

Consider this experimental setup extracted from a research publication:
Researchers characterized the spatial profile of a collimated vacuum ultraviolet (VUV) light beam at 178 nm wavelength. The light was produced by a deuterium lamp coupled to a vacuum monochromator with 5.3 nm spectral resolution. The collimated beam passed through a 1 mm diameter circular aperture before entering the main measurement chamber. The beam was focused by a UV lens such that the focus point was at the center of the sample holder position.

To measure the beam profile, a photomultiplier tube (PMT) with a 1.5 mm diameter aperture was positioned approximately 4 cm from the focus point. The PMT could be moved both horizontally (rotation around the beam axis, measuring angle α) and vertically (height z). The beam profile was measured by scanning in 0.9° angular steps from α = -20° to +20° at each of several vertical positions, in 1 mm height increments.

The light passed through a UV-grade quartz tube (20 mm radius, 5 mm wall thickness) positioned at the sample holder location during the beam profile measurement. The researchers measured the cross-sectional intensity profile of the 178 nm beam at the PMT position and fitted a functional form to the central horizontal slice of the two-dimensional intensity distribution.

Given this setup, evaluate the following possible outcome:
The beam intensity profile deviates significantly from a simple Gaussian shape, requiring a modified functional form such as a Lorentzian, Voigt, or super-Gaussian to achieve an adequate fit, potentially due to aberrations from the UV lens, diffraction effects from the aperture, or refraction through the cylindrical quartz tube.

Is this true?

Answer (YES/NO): NO